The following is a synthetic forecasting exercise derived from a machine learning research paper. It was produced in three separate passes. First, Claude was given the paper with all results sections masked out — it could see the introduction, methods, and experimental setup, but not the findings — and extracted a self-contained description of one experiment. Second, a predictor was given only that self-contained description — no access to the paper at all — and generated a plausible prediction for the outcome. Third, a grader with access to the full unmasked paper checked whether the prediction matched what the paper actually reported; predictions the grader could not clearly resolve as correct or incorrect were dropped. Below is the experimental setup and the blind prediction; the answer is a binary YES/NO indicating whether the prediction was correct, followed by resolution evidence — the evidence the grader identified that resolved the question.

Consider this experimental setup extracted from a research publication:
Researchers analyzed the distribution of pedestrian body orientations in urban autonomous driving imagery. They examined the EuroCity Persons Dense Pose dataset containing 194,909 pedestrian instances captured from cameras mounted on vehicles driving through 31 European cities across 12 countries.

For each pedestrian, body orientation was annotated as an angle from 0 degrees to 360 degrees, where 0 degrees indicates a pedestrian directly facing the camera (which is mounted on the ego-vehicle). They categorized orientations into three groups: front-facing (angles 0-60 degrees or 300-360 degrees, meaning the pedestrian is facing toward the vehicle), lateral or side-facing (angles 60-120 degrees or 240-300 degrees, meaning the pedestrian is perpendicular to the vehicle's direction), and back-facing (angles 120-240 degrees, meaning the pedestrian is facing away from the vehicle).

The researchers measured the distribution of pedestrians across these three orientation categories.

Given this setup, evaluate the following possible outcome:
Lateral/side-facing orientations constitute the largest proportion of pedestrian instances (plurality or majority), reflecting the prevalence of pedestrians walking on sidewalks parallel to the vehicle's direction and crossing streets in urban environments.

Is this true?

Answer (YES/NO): NO